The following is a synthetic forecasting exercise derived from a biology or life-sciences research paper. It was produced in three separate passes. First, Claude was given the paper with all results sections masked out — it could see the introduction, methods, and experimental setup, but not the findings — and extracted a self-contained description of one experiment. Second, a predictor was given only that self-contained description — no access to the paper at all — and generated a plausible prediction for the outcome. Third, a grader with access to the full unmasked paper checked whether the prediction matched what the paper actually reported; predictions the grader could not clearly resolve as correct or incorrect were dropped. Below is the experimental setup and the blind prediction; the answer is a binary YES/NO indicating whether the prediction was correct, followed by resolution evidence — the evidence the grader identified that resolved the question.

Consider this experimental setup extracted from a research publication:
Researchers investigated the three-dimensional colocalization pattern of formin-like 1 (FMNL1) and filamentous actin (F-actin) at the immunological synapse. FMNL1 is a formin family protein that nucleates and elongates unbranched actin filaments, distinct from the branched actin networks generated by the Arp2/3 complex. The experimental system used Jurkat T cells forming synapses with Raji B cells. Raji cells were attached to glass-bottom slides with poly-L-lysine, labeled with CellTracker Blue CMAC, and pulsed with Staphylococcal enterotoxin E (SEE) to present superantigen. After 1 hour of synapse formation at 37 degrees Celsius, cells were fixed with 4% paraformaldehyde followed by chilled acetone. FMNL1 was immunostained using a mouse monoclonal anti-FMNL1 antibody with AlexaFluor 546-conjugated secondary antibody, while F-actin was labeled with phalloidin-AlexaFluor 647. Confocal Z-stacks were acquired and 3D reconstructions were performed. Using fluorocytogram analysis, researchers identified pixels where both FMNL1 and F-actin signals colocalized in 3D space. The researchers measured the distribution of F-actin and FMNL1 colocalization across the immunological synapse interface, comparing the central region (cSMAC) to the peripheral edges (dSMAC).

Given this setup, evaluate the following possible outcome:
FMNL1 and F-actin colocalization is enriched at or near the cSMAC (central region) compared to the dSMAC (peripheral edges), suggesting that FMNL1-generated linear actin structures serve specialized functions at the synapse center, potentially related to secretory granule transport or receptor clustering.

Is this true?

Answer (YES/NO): YES